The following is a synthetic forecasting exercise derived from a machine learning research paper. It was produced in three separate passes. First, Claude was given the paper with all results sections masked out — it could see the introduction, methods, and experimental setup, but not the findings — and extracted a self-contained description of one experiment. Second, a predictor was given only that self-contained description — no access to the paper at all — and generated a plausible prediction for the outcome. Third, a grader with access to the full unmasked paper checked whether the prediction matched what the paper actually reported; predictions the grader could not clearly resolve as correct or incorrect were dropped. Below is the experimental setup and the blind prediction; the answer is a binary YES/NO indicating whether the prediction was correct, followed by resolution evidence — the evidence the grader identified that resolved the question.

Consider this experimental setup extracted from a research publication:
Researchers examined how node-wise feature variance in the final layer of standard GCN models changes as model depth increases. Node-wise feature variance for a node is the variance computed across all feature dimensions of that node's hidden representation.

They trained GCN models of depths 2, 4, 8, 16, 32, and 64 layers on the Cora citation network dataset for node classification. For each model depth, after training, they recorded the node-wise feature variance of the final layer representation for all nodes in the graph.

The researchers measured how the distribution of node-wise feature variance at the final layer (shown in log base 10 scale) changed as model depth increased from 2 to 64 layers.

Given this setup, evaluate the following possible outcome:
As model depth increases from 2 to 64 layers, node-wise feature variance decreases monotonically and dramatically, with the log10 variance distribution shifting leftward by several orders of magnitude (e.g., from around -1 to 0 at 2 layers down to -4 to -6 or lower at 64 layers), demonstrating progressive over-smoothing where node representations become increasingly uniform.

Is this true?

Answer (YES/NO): NO